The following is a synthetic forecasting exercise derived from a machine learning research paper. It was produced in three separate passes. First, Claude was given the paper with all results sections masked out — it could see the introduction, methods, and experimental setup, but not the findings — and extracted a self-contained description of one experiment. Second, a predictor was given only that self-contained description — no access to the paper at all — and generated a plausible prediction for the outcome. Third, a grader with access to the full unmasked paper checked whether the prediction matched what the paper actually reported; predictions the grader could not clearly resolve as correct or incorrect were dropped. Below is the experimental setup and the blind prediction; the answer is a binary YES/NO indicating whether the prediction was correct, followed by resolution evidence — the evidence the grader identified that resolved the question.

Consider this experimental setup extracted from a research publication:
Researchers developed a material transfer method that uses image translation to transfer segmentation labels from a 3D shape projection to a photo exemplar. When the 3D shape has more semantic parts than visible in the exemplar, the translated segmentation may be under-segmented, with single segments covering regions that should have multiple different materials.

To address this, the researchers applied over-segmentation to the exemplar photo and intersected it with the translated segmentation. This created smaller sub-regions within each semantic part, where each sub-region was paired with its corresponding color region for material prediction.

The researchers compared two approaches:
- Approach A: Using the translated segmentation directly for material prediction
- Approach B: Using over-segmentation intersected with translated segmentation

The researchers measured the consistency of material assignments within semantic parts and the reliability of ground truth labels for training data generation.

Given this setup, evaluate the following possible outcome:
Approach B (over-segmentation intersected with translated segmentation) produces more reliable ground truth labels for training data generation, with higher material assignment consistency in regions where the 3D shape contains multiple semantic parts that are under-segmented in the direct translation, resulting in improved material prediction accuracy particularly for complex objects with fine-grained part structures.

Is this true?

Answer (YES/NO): NO